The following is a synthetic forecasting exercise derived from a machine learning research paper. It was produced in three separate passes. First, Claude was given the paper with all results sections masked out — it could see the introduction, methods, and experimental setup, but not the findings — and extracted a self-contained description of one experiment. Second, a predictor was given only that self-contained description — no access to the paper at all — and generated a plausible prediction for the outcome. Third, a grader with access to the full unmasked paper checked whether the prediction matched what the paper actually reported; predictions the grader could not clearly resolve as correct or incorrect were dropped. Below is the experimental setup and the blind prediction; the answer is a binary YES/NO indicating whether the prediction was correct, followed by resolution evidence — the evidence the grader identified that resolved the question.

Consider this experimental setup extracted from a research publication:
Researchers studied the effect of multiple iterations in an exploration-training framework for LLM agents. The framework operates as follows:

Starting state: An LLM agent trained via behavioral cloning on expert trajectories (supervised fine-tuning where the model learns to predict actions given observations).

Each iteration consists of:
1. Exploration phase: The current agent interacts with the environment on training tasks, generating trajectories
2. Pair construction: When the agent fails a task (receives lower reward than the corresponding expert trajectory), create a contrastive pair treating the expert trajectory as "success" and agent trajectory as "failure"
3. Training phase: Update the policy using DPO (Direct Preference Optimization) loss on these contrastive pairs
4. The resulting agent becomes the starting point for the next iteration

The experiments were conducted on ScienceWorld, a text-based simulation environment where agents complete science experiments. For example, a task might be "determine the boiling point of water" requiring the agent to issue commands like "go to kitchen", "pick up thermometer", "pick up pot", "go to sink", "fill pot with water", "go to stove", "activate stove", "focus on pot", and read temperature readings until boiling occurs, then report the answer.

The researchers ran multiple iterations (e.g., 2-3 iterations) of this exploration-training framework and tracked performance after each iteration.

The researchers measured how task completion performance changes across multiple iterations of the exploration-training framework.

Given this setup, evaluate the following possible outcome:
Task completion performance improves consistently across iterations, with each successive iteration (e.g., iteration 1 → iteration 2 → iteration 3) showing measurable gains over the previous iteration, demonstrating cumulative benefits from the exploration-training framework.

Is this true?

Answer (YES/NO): NO